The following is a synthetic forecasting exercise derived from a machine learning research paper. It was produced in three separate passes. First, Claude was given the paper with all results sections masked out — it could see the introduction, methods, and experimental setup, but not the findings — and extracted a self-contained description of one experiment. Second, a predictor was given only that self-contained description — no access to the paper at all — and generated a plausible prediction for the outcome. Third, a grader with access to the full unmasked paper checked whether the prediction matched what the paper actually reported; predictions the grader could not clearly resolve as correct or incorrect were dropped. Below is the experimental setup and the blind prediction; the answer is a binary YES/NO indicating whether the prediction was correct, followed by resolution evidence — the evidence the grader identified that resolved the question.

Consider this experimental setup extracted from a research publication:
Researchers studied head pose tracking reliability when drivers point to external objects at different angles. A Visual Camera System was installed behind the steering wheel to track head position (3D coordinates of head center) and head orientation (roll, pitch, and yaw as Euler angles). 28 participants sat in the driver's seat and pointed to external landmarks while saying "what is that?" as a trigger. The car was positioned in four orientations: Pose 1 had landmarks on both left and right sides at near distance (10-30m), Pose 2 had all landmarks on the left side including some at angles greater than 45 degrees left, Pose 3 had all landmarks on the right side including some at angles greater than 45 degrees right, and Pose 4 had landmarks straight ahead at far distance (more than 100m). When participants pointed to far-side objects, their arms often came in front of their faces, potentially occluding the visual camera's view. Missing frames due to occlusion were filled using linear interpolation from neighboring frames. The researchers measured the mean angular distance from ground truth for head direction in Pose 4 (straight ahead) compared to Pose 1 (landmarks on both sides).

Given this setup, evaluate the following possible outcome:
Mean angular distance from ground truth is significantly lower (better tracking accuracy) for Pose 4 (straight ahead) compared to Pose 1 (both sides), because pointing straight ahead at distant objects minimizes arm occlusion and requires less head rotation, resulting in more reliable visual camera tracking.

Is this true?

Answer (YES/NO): YES